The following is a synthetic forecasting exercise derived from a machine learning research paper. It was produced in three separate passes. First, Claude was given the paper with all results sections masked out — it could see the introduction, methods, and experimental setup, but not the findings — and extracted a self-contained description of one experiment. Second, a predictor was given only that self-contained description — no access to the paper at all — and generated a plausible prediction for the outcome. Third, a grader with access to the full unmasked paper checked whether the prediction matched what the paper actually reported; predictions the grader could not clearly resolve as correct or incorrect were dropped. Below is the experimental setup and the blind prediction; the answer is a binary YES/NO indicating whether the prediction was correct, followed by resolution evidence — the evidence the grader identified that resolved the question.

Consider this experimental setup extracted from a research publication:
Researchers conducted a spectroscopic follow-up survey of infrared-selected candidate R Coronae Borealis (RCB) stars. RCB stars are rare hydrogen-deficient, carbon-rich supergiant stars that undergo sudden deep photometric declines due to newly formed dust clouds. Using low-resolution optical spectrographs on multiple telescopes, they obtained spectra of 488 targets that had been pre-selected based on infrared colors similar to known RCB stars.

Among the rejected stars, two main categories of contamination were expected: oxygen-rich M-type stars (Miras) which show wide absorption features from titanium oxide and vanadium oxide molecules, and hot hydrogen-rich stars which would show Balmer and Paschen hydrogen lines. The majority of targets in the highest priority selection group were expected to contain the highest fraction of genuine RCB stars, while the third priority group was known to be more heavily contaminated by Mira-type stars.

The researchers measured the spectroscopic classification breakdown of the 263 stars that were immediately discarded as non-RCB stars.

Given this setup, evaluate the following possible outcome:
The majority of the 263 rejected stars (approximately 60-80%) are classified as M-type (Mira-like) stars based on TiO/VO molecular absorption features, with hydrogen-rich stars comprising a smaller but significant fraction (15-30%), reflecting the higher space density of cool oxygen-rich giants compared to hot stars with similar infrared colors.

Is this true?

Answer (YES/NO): YES